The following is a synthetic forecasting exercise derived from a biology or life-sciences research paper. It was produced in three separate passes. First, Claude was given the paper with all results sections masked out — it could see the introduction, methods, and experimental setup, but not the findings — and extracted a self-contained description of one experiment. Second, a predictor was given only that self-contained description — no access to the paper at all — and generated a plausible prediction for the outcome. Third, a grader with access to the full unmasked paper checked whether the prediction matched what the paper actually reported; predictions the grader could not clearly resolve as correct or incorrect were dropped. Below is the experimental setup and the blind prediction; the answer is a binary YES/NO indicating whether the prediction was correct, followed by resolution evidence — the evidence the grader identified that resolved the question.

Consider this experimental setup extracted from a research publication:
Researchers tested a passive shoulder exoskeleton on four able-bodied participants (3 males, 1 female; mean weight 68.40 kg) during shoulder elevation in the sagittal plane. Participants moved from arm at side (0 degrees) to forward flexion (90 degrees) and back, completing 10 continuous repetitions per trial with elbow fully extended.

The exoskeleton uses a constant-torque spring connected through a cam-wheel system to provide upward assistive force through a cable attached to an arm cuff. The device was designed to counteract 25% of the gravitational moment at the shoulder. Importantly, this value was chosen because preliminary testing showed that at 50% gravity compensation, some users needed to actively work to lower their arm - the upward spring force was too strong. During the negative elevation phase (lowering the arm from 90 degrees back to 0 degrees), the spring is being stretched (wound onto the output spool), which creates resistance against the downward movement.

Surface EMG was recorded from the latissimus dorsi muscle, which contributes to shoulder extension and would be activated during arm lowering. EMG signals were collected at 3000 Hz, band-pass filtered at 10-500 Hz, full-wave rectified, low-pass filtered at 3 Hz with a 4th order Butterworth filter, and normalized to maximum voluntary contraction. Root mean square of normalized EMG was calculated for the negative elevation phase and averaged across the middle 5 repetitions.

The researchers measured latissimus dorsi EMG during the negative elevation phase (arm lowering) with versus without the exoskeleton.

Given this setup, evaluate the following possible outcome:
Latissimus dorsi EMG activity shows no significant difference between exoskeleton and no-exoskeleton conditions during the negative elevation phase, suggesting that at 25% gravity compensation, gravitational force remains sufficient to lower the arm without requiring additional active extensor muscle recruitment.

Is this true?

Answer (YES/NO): YES